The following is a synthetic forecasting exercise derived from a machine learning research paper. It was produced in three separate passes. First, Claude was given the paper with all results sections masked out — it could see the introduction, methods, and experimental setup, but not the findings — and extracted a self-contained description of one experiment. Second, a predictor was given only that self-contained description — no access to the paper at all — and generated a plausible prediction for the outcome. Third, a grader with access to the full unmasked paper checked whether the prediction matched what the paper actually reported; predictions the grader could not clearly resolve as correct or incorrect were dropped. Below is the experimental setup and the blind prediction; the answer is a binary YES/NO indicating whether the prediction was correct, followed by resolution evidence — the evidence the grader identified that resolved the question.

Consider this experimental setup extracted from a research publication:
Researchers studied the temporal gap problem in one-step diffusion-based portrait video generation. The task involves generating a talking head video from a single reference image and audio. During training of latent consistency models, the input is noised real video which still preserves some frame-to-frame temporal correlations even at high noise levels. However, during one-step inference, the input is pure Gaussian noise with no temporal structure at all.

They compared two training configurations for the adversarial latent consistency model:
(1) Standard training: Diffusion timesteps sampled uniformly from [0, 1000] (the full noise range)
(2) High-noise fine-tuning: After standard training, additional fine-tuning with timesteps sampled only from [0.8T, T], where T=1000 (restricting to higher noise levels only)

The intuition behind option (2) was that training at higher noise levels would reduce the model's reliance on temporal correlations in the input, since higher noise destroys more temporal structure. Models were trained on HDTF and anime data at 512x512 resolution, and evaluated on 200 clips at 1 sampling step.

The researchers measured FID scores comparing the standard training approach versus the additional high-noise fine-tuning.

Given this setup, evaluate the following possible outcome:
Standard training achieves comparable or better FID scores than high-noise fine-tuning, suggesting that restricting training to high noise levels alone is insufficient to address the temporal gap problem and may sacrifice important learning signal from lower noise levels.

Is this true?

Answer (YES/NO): NO